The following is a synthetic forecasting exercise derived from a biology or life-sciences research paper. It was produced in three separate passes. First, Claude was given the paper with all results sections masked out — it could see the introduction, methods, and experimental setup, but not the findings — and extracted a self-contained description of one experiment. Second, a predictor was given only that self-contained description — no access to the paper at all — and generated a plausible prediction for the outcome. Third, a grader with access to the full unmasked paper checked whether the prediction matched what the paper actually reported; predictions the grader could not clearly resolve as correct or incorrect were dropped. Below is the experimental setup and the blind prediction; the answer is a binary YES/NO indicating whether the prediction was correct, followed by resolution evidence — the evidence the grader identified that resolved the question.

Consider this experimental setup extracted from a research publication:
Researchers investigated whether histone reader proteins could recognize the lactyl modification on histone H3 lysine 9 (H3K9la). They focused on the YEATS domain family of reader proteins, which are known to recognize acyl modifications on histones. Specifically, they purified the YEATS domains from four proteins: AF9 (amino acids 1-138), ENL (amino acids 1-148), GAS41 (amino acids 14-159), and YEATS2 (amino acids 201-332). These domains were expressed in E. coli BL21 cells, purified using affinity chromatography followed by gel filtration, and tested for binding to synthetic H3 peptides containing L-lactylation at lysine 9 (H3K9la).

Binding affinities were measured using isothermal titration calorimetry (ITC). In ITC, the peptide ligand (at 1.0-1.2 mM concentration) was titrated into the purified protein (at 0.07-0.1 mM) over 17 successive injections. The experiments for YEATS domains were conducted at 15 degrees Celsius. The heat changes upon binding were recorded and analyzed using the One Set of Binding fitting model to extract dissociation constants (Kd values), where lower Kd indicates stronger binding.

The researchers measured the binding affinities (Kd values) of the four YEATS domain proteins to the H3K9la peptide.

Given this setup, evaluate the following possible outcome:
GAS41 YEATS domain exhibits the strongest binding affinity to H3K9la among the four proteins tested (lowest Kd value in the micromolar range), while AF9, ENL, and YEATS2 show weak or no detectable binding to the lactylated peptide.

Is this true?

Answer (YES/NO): NO